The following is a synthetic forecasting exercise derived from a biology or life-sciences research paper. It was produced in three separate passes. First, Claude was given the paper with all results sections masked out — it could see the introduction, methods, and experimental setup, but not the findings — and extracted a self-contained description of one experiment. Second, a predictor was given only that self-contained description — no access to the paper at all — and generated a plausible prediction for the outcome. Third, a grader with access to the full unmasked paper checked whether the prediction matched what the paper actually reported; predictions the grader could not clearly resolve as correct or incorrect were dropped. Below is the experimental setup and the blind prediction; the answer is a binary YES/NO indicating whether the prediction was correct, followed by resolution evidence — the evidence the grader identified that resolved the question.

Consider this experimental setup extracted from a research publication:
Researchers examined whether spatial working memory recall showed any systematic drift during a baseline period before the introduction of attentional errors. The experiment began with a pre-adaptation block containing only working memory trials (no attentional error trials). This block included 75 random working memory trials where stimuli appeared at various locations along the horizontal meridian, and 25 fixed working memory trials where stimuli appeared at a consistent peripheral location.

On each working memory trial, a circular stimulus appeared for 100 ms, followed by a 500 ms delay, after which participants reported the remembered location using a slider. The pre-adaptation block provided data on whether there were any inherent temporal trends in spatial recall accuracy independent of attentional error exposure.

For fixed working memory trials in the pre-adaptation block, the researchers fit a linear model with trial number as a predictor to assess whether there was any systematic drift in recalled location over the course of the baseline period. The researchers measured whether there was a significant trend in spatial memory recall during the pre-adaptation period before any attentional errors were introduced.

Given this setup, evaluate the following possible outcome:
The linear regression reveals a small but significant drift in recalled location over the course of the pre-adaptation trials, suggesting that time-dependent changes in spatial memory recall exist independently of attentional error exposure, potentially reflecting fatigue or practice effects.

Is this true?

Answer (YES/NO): NO